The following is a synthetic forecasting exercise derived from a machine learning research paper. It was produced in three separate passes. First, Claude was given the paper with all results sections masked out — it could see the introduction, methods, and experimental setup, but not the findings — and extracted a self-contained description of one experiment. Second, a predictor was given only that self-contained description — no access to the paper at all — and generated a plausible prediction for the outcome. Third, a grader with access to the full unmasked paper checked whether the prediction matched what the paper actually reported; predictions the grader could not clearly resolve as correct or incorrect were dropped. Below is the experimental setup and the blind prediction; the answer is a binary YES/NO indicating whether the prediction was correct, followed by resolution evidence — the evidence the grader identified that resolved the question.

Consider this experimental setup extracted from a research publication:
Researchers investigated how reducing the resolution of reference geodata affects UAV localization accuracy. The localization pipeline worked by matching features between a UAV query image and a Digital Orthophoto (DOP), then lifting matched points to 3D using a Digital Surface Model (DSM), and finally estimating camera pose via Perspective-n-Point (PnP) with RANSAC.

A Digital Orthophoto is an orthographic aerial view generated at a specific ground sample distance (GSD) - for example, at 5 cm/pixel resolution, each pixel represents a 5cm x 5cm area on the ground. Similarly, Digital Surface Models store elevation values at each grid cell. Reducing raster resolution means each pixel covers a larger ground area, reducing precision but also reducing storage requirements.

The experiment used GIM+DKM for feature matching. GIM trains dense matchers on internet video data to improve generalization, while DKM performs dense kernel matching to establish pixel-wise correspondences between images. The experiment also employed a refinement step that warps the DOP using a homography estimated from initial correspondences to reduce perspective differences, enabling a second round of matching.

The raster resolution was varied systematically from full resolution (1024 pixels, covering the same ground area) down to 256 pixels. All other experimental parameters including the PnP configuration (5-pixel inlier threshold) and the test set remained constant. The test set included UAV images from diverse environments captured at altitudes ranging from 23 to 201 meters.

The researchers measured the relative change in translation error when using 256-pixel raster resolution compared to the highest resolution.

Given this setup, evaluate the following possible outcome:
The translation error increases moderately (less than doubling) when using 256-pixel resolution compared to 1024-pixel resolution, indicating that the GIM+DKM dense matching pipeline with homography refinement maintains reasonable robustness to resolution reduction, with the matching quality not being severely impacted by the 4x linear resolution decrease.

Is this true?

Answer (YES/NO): YES